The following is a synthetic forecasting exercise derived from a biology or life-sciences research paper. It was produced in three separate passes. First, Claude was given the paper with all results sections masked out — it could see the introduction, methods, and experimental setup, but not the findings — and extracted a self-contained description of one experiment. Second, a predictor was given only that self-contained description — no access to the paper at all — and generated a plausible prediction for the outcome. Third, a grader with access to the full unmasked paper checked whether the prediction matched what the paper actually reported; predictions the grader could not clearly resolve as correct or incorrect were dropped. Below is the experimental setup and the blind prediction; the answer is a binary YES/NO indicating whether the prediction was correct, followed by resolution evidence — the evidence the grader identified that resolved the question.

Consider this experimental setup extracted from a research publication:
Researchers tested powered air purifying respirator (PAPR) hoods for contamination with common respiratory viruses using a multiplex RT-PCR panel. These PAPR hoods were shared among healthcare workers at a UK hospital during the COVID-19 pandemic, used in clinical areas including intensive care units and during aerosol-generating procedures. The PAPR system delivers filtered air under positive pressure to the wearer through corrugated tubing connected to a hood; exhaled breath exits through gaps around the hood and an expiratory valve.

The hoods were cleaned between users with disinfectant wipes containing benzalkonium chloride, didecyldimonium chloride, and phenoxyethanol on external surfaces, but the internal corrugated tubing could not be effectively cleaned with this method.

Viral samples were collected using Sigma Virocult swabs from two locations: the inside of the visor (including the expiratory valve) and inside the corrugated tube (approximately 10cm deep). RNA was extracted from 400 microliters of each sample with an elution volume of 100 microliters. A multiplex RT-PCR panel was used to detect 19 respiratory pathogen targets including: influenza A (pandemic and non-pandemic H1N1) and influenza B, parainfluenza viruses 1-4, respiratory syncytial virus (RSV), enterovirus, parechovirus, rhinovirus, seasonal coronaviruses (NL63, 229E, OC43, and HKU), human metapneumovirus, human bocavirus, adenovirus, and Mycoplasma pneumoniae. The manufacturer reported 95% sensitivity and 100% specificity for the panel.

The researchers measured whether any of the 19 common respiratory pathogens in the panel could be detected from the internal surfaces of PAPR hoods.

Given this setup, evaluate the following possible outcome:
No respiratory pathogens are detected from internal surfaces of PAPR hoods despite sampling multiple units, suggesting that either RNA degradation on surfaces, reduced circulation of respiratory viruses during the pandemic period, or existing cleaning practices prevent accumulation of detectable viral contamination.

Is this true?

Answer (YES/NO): YES